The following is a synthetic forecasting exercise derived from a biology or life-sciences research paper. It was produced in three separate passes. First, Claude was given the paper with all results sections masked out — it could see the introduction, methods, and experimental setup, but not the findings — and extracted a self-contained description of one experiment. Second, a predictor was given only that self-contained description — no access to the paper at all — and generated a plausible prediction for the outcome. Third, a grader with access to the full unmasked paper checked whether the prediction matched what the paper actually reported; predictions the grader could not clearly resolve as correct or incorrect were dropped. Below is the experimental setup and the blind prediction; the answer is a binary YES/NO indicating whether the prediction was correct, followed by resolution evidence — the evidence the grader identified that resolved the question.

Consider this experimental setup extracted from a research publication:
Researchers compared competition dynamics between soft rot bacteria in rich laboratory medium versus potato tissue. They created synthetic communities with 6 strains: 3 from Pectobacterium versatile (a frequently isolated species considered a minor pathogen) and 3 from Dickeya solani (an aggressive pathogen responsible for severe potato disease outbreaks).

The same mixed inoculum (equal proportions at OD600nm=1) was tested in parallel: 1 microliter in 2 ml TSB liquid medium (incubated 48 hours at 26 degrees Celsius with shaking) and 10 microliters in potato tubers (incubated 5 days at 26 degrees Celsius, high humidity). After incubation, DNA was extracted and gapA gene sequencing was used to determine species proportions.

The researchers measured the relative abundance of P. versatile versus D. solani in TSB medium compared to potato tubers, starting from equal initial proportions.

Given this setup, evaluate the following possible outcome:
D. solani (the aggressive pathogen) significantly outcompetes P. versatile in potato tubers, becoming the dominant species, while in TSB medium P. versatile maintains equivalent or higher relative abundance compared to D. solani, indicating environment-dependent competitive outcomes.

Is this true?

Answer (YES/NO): NO